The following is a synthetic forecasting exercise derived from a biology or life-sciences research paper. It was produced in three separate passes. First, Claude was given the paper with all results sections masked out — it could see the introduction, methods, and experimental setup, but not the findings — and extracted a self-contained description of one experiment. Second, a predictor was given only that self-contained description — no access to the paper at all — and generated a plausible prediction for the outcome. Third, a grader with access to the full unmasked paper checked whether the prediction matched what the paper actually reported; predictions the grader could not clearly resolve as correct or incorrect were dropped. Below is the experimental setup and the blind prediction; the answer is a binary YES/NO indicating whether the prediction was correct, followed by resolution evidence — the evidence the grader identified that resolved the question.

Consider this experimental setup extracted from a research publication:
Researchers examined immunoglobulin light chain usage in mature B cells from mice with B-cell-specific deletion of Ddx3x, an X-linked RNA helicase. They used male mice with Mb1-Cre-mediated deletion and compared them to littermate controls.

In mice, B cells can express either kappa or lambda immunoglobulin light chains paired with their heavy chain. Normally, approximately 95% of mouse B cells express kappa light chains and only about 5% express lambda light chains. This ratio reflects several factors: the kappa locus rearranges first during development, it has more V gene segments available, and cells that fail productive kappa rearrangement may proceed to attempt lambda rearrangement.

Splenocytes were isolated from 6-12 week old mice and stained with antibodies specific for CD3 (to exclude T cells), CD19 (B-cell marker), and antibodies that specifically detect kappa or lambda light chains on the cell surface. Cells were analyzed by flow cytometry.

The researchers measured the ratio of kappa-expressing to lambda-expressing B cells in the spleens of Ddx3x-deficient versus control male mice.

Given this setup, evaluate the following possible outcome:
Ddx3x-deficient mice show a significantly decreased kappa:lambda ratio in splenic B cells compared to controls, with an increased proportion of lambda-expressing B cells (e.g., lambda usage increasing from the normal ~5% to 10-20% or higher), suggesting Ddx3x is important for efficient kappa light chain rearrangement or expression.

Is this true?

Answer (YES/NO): YES